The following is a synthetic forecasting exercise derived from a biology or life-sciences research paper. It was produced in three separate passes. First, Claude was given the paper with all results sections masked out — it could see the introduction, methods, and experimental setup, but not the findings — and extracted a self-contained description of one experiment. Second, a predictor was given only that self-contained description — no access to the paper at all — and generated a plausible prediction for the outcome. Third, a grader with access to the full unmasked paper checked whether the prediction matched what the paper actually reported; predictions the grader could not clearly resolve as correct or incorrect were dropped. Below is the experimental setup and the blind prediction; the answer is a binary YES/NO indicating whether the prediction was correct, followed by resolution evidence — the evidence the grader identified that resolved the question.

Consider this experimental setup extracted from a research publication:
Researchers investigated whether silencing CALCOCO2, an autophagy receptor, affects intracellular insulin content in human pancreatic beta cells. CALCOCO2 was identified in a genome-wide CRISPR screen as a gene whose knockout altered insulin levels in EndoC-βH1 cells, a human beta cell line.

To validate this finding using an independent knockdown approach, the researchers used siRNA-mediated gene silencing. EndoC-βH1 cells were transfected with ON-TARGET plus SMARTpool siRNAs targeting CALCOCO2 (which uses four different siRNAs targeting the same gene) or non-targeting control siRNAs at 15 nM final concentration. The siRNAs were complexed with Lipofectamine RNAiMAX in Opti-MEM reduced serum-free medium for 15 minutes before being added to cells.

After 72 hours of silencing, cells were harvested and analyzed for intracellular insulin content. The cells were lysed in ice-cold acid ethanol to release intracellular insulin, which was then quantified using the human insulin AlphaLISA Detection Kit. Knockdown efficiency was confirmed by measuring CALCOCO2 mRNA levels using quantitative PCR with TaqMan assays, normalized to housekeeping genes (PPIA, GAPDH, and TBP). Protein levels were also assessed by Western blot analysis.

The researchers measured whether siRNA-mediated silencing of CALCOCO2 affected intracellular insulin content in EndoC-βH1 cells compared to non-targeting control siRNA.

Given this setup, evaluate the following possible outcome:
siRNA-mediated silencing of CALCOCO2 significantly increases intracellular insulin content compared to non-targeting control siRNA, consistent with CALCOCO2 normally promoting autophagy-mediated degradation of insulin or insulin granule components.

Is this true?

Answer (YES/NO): NO